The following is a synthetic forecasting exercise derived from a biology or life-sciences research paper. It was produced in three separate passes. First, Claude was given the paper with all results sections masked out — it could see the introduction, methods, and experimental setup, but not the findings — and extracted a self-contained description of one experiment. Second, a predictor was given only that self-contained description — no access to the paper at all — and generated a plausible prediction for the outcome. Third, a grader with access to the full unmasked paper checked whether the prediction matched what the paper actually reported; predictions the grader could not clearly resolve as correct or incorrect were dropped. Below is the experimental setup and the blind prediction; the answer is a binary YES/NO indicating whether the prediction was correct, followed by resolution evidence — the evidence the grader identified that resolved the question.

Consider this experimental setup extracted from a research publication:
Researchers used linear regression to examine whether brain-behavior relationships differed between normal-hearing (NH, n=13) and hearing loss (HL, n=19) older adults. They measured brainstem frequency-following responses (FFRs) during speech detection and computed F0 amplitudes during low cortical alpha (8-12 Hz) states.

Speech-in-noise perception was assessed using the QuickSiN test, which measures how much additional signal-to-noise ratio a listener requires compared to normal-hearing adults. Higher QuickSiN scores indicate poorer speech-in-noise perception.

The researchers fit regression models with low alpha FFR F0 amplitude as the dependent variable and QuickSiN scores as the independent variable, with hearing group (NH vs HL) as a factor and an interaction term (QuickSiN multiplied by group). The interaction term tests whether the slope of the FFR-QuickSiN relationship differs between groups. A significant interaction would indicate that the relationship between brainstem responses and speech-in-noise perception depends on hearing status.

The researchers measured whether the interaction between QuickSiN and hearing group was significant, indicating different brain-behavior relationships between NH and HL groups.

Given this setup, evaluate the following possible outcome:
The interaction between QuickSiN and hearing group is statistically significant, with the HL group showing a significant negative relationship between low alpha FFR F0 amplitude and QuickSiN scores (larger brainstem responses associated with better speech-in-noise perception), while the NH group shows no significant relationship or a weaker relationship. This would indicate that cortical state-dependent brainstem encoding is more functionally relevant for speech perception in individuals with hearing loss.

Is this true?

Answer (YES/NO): NO